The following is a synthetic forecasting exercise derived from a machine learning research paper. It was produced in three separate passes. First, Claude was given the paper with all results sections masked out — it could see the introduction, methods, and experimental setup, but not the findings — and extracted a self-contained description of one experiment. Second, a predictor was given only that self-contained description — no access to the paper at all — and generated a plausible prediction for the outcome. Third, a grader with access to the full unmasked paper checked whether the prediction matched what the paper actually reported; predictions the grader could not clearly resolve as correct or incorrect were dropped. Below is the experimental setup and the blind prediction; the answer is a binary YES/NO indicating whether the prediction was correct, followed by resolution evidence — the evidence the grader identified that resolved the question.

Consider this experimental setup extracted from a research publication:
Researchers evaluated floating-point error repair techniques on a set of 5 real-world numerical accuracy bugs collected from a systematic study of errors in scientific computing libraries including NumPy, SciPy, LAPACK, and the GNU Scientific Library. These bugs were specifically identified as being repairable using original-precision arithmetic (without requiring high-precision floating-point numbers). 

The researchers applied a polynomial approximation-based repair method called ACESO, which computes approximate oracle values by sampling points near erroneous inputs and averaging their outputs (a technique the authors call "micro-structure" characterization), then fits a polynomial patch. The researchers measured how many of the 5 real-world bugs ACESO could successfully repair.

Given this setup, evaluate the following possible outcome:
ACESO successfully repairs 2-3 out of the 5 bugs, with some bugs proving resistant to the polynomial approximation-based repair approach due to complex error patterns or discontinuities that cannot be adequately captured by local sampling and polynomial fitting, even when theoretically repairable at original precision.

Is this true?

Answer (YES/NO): NO